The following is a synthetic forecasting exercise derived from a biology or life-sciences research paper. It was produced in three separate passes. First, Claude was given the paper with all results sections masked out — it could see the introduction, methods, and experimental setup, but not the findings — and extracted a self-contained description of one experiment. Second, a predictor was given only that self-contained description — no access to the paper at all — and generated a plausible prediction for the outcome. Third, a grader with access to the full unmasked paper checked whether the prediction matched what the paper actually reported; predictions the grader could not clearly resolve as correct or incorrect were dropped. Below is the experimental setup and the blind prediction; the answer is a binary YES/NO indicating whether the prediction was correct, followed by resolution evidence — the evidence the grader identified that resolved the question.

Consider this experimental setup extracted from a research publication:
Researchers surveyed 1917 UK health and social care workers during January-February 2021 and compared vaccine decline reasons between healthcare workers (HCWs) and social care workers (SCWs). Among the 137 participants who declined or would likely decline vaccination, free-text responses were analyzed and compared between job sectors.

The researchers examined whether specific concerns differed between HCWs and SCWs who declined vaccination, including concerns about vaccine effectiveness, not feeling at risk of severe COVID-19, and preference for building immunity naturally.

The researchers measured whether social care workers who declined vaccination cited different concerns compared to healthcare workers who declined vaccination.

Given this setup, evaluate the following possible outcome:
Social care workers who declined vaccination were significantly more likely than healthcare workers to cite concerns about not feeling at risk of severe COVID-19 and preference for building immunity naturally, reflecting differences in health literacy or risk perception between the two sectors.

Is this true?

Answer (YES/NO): NO